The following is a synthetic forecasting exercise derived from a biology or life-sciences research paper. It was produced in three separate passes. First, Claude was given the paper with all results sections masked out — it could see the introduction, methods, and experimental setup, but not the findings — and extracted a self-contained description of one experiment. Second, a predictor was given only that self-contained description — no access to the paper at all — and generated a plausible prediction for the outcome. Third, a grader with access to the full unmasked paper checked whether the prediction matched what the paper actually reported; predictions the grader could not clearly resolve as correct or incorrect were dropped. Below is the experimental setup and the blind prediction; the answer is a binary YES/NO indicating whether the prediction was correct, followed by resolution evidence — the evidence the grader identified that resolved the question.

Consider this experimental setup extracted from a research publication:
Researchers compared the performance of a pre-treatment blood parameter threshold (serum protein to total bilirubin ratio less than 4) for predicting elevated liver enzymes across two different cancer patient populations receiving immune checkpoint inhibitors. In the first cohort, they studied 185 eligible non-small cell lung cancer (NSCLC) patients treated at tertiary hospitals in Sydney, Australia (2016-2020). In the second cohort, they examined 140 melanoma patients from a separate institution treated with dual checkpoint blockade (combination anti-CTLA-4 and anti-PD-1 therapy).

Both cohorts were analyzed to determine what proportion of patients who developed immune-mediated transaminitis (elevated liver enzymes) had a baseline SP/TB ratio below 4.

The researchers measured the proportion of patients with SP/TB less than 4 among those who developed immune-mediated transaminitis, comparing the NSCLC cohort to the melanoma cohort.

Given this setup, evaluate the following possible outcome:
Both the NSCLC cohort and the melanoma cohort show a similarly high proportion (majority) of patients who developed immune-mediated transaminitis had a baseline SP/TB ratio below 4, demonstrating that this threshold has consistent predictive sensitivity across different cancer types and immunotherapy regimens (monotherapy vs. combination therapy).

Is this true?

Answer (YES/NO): NO